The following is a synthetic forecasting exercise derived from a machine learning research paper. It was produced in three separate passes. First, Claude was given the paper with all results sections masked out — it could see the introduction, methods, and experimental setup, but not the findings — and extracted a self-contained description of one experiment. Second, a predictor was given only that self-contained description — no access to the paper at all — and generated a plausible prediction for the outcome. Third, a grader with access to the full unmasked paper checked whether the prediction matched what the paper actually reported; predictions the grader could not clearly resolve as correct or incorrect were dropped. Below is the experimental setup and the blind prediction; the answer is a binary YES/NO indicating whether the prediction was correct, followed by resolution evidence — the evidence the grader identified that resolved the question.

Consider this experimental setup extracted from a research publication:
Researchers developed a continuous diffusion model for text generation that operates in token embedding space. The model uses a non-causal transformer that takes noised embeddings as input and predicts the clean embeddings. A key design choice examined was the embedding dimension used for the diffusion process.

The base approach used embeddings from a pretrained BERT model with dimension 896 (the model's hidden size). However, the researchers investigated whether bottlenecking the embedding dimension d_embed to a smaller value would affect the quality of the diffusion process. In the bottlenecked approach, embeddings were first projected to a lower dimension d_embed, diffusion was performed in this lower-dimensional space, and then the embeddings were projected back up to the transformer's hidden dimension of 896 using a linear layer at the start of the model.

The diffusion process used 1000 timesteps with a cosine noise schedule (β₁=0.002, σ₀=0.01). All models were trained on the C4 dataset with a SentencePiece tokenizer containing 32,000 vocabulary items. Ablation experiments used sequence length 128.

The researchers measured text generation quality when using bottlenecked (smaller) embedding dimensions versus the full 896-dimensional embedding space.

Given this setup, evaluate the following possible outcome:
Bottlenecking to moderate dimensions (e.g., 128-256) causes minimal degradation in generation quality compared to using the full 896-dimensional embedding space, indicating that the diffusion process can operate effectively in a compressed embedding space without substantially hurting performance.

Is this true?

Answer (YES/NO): NO